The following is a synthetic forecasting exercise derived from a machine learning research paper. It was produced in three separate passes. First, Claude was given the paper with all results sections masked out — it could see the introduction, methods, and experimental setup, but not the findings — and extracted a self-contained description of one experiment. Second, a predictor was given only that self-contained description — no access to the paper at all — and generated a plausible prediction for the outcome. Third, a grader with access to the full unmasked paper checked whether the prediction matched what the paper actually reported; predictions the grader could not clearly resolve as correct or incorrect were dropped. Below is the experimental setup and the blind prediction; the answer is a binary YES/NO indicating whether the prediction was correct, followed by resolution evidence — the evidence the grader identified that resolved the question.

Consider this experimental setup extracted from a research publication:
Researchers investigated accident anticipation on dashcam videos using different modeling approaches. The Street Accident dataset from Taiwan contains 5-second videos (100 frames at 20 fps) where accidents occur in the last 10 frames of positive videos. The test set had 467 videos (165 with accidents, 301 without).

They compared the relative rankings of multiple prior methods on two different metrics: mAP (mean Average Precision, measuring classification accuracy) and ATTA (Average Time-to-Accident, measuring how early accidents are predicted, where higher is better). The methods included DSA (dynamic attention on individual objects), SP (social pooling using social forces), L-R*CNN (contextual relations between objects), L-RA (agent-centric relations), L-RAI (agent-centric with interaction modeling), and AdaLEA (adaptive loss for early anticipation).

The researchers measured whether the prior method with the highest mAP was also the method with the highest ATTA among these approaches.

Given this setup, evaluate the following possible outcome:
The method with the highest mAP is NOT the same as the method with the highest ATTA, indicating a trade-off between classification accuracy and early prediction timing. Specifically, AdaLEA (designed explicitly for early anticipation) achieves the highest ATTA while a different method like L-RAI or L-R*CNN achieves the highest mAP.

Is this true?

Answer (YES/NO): NO